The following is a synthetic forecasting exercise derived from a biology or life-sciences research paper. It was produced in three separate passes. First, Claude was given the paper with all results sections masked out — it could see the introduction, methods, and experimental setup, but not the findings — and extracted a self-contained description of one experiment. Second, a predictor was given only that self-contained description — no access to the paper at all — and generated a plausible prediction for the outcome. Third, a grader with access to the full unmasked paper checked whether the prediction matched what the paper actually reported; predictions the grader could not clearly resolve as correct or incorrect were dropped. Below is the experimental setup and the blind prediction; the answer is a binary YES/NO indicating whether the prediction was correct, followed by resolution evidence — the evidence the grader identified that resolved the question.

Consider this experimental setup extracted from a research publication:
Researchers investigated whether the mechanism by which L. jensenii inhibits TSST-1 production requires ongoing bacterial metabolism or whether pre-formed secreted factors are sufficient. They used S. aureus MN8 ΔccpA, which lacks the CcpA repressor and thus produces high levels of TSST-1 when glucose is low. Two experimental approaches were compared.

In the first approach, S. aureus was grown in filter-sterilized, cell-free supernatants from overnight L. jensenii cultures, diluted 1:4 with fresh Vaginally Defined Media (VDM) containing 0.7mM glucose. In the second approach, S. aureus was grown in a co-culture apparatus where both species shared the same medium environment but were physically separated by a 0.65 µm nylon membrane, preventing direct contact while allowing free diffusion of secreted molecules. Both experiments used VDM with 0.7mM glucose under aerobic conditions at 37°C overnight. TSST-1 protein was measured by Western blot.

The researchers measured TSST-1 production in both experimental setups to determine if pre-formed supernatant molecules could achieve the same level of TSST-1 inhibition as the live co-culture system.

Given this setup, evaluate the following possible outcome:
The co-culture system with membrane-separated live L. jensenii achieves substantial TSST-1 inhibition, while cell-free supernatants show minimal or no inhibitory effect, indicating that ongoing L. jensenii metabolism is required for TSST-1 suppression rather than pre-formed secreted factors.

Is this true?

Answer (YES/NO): YES